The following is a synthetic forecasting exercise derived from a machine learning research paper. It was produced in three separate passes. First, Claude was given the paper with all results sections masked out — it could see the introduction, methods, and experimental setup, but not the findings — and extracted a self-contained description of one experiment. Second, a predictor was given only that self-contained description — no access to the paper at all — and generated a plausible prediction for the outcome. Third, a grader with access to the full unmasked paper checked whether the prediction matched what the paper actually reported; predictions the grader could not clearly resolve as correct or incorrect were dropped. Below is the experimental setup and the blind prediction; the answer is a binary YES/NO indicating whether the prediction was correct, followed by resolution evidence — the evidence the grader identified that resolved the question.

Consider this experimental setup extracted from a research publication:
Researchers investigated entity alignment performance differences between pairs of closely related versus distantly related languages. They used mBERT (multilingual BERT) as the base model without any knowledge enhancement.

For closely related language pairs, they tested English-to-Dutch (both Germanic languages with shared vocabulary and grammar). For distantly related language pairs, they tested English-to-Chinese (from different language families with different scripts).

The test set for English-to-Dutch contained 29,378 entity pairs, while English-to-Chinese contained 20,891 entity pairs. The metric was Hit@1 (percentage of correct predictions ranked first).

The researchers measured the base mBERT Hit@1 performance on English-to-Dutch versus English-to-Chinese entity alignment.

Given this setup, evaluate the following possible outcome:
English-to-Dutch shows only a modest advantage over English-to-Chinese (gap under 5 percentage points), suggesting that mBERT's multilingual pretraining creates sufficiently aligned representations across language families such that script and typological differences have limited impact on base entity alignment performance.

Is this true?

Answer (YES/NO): NO